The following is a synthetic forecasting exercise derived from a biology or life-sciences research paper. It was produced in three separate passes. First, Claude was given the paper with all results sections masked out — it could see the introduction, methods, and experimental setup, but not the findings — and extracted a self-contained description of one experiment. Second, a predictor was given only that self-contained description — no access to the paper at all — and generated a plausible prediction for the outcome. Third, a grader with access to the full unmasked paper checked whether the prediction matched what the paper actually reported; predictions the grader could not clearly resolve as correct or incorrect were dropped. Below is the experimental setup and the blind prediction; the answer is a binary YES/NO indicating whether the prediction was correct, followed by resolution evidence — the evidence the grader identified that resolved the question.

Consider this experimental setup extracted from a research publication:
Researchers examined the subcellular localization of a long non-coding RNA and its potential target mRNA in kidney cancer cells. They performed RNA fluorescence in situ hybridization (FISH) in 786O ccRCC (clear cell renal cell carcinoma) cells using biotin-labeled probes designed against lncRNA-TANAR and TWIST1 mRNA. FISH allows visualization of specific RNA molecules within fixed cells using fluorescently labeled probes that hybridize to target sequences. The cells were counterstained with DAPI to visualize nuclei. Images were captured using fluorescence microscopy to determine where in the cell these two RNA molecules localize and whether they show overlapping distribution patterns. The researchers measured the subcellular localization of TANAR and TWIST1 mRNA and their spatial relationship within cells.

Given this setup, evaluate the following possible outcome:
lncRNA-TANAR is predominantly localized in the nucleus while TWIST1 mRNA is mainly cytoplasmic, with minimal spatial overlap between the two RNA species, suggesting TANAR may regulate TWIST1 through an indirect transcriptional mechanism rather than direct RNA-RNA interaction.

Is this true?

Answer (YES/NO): NO